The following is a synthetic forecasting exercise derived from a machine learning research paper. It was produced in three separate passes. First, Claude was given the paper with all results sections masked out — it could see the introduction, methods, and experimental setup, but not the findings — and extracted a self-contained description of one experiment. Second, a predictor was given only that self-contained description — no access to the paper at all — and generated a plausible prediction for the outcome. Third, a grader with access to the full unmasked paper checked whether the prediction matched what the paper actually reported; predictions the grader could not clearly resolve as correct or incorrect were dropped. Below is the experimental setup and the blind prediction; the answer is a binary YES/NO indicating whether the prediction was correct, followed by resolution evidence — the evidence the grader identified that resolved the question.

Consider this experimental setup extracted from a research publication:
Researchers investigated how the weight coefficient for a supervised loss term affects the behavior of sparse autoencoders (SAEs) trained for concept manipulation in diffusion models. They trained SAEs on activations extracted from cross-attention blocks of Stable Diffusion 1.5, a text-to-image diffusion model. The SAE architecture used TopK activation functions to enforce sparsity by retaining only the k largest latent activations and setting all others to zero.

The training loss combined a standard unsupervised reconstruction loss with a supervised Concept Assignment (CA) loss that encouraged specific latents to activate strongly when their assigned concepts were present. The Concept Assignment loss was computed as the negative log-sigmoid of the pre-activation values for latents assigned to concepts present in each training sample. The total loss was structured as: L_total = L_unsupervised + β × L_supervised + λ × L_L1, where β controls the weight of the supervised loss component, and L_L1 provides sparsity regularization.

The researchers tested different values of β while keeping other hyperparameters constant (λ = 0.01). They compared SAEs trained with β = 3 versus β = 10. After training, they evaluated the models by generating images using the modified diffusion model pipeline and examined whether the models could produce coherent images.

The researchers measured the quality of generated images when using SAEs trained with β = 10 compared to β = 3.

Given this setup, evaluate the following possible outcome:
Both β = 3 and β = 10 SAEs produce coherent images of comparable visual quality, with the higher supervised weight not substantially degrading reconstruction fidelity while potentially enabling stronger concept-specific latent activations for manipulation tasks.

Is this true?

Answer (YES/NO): NO